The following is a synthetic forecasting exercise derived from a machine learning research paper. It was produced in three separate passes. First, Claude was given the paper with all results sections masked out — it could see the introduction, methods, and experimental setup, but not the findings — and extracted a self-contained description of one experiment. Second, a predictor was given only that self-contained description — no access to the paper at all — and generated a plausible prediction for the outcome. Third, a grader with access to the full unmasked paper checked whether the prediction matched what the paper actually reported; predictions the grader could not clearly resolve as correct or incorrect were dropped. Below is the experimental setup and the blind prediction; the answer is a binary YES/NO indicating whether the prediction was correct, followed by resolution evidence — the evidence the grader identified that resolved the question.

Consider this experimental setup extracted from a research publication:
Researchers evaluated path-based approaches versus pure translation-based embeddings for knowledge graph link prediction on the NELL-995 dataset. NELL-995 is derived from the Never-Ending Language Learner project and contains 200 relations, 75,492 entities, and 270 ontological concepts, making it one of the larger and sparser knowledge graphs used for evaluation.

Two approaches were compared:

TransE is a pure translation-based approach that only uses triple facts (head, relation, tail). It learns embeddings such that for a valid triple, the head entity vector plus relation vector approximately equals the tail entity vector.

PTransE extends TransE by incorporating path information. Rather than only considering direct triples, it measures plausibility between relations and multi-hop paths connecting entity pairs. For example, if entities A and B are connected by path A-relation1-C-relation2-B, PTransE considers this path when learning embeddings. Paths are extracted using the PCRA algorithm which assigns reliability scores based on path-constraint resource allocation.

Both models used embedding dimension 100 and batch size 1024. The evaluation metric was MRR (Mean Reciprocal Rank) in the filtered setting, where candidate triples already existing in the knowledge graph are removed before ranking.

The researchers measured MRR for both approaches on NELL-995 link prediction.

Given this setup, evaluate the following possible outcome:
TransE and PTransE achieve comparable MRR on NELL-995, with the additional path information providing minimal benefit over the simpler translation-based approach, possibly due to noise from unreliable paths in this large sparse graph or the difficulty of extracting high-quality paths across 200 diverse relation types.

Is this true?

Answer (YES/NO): NO